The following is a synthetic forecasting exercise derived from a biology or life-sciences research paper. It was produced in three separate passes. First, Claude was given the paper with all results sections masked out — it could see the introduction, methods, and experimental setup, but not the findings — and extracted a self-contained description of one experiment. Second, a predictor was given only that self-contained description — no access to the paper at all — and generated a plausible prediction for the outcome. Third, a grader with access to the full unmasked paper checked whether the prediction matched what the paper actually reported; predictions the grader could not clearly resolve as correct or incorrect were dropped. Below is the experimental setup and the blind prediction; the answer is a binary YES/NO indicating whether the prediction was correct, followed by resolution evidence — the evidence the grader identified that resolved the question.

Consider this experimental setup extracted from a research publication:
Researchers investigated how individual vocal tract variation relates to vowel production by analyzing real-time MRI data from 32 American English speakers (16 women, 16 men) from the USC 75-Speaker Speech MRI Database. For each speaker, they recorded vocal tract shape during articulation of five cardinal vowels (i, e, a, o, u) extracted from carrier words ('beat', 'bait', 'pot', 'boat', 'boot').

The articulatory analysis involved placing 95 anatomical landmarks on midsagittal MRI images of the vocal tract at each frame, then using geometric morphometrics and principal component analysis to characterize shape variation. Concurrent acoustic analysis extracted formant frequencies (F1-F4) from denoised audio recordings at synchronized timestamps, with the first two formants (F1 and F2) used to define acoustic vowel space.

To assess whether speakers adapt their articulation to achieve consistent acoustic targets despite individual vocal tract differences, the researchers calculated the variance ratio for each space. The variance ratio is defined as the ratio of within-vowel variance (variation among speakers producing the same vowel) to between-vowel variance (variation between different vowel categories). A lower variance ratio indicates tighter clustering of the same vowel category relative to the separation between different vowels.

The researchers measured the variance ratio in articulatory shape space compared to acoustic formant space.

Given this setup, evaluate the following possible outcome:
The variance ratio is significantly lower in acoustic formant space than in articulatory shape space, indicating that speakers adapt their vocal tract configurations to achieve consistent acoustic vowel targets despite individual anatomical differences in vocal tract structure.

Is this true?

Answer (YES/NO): YES